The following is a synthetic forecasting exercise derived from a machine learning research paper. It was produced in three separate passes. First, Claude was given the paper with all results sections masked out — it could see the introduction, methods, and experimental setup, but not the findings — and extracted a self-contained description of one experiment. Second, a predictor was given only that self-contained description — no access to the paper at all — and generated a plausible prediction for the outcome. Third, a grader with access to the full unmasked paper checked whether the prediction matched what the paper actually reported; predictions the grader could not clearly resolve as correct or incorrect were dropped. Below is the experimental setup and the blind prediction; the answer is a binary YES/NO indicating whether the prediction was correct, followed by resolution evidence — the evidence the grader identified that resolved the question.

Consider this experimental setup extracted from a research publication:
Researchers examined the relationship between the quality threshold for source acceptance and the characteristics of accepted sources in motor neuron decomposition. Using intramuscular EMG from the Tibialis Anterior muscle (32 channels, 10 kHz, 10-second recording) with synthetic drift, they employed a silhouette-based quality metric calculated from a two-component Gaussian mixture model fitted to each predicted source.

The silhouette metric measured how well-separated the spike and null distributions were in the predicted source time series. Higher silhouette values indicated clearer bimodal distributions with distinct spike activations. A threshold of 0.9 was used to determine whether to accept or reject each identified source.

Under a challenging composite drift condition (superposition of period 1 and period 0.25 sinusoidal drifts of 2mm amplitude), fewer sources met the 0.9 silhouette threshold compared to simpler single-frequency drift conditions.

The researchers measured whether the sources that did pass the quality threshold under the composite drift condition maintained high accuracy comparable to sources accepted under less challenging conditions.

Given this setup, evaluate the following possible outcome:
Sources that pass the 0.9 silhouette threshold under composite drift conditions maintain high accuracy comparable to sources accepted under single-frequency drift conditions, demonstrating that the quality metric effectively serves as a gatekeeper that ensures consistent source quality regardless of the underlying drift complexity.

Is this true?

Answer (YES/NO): YES